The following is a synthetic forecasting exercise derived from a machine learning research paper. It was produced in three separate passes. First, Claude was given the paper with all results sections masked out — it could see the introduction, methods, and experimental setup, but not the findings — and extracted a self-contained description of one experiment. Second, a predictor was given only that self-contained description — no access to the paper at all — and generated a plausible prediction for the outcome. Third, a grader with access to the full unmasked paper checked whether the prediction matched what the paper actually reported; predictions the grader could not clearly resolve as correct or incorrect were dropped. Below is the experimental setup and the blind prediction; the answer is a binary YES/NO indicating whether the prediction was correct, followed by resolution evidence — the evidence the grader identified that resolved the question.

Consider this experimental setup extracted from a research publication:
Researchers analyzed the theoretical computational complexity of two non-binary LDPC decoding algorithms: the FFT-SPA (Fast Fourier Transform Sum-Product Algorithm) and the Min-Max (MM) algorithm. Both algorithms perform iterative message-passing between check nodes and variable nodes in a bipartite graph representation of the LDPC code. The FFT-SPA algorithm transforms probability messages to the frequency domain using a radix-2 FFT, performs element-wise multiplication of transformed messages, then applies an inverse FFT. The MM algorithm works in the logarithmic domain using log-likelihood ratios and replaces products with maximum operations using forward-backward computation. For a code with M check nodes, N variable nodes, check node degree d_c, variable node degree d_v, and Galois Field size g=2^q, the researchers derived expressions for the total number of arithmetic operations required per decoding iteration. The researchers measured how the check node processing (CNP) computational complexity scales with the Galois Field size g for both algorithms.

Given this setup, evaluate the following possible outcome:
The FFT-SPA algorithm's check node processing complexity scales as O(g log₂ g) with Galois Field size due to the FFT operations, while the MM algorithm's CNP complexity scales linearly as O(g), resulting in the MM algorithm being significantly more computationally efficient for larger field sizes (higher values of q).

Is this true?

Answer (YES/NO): NO